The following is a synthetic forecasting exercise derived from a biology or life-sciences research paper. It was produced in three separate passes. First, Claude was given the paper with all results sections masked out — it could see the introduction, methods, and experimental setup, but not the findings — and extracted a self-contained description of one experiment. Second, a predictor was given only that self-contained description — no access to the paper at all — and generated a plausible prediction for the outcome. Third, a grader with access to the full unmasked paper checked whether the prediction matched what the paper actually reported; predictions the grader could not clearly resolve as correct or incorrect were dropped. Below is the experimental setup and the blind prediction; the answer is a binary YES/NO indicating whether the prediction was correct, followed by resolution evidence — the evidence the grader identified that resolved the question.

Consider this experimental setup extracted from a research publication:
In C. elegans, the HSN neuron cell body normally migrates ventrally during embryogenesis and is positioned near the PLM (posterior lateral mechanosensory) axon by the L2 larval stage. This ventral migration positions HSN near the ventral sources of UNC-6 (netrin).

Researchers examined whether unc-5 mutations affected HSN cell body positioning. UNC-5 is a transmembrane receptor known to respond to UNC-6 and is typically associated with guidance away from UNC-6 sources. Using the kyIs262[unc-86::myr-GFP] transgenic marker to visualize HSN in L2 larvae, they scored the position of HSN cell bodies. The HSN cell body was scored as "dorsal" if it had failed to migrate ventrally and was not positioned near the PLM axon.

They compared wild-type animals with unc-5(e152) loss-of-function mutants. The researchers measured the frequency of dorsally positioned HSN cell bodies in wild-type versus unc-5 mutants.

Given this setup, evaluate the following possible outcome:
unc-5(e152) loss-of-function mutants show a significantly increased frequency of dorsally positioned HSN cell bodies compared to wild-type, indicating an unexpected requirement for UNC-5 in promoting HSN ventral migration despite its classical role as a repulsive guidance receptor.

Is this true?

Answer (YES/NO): NO